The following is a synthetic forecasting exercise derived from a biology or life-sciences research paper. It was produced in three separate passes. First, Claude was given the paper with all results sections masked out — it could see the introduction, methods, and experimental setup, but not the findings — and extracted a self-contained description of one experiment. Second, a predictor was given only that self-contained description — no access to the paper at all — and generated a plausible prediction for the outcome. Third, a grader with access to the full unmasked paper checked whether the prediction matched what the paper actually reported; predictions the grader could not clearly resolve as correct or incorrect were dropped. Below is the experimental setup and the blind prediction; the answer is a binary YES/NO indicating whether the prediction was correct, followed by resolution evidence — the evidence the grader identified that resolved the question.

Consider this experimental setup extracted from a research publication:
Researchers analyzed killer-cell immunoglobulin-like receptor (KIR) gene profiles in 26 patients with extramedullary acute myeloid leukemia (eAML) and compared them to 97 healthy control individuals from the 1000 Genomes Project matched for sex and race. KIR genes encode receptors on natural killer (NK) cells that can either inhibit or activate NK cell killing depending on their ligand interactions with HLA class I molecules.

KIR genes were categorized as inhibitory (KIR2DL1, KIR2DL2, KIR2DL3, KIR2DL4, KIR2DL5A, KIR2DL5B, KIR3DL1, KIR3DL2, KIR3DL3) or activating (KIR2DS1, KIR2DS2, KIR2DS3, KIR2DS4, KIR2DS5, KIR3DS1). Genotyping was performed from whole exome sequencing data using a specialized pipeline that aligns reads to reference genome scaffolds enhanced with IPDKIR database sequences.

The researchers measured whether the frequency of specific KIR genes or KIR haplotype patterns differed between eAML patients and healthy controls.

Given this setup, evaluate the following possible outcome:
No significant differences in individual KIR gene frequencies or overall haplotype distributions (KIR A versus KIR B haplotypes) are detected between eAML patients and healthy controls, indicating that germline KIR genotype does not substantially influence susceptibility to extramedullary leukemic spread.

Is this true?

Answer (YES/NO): NO